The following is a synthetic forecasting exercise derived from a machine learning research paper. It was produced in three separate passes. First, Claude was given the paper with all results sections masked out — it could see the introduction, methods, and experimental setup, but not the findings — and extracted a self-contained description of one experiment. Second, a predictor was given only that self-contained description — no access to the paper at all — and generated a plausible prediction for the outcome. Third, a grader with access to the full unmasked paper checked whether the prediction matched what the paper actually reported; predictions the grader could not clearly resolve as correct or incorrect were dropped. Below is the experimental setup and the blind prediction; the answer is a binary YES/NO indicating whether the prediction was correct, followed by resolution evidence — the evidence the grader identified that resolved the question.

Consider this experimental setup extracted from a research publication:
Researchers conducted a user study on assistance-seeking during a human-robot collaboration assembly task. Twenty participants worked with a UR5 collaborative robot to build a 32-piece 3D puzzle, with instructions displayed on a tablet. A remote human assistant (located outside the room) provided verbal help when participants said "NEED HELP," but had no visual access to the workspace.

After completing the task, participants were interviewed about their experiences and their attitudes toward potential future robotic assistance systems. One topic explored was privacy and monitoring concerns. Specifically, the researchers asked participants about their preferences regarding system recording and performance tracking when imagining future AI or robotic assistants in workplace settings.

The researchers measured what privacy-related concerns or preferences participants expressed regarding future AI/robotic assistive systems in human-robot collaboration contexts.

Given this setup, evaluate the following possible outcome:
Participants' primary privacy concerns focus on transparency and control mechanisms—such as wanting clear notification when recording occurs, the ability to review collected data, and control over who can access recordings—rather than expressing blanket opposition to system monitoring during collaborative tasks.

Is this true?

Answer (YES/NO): NO